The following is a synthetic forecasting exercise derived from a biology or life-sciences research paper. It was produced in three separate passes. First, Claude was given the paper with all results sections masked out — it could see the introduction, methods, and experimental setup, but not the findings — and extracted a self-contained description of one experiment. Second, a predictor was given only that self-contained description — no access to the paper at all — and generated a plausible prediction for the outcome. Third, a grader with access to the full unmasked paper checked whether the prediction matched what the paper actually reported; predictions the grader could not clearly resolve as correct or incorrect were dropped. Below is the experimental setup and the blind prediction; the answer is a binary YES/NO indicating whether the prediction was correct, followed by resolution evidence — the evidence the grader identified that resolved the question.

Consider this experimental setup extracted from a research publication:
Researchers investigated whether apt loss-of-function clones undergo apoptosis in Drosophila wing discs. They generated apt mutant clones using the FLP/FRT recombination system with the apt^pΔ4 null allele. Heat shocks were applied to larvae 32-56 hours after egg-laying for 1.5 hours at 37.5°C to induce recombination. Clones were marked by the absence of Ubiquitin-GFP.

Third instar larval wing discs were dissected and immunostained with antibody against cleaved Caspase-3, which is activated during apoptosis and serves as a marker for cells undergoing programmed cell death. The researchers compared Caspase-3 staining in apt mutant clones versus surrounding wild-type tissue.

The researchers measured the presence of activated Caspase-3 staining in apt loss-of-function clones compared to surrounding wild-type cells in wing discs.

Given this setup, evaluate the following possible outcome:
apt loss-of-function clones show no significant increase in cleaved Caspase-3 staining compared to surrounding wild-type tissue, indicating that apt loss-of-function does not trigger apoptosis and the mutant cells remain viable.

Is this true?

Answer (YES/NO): YES